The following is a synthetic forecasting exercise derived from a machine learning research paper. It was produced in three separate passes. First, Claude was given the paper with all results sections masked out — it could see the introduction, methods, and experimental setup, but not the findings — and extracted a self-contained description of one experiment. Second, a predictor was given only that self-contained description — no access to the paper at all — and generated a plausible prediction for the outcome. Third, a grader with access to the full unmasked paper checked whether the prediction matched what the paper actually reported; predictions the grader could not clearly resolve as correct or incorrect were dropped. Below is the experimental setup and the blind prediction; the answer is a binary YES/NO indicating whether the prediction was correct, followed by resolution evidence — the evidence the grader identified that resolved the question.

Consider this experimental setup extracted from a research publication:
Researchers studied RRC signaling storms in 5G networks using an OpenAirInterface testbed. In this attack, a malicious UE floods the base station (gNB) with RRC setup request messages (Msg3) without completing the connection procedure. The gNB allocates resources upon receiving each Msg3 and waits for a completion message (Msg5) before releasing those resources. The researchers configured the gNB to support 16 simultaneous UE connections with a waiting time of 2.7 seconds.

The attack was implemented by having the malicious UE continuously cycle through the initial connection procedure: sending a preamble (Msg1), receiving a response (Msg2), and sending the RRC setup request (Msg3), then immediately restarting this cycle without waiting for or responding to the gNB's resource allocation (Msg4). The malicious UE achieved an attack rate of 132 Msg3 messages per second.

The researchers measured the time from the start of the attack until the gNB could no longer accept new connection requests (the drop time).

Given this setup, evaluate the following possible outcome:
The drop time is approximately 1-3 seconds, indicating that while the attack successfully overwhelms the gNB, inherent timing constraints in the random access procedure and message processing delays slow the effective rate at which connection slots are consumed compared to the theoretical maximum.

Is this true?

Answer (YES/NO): NO